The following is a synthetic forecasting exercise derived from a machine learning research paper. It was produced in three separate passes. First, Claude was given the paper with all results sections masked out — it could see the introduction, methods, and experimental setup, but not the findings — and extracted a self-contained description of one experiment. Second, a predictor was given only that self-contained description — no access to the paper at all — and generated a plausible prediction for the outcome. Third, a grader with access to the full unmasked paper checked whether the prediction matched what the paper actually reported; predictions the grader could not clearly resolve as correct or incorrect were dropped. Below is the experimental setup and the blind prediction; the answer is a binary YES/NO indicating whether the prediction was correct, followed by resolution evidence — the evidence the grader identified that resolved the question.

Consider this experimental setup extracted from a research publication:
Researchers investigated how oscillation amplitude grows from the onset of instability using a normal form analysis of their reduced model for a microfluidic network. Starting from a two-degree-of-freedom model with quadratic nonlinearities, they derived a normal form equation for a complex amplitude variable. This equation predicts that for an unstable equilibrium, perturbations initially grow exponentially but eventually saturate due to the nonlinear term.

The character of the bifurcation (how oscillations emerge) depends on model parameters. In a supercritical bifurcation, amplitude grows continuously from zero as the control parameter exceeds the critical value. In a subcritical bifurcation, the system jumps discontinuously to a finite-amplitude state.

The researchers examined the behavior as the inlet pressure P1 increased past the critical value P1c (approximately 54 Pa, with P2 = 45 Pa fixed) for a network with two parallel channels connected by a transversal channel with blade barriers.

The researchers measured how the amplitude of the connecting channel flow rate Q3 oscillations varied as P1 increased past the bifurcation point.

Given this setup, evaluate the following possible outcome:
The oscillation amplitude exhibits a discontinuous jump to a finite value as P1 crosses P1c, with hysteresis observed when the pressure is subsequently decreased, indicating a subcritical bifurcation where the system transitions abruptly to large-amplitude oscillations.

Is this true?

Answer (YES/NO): NO